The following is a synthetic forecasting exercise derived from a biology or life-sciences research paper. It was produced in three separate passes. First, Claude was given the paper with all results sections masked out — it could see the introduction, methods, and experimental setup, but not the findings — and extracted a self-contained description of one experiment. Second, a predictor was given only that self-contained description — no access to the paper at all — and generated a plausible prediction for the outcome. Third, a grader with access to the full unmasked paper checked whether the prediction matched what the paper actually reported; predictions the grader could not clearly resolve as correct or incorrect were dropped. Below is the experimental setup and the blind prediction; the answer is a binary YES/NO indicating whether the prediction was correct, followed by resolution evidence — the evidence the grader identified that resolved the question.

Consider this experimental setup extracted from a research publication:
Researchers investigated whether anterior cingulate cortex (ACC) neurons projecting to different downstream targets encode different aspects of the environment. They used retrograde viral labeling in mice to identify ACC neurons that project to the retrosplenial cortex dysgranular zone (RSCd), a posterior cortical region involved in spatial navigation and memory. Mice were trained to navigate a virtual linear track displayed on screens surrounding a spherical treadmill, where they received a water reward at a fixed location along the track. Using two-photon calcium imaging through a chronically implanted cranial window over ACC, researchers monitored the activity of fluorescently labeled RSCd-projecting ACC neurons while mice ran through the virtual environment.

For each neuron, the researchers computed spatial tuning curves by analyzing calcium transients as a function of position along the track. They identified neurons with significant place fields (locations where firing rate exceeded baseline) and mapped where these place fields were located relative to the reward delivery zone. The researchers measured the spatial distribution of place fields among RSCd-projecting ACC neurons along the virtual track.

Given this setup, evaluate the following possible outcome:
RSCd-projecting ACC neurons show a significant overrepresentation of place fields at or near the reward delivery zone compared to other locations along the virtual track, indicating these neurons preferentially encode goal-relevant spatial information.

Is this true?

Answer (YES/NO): YES